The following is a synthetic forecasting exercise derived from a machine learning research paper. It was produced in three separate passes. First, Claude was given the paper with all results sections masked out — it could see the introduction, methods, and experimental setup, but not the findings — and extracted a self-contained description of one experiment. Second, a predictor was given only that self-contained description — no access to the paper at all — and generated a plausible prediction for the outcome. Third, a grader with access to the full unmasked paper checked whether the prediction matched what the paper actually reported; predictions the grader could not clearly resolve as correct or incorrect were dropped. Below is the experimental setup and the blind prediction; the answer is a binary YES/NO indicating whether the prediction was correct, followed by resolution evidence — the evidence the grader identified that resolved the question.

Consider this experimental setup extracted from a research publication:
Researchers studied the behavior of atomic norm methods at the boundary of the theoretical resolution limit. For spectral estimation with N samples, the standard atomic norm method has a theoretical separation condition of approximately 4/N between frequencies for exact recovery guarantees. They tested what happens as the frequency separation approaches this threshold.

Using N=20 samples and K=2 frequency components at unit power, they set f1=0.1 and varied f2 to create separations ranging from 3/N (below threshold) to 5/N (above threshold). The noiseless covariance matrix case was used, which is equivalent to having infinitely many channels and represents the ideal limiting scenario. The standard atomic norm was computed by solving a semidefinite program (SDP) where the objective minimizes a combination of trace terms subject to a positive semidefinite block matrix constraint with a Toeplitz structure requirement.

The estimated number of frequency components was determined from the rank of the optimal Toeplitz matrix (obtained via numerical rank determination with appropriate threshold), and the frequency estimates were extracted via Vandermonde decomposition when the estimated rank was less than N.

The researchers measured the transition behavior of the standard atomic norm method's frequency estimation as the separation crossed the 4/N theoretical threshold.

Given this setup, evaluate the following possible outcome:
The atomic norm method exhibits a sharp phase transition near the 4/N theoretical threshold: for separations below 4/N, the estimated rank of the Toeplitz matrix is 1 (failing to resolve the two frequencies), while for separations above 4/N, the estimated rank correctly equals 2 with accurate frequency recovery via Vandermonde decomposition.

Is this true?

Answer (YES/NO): NO